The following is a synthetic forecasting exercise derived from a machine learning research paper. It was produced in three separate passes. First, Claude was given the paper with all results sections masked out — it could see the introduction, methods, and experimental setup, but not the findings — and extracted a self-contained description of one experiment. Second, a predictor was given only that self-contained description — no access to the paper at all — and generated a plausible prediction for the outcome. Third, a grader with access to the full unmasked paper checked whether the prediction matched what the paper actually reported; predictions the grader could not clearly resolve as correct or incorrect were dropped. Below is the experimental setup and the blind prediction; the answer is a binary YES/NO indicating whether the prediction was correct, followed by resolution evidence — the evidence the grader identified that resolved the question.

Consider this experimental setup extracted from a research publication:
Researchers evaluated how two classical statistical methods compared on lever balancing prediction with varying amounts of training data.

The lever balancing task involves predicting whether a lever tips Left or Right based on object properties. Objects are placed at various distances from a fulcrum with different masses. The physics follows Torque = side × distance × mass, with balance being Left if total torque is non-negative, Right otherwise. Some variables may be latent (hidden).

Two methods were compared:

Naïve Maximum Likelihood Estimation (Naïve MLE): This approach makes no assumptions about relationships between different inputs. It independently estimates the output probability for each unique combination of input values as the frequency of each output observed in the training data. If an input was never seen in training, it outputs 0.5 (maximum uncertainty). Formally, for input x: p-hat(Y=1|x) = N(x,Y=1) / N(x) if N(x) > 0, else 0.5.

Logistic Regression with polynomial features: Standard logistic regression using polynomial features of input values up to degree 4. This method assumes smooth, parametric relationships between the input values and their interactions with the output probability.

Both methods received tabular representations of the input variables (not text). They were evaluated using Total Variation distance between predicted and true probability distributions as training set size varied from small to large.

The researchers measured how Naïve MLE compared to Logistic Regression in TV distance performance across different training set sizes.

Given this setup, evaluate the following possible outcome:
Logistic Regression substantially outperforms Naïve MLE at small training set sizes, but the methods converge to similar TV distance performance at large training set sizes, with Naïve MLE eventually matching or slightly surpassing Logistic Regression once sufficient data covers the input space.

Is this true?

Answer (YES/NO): NO